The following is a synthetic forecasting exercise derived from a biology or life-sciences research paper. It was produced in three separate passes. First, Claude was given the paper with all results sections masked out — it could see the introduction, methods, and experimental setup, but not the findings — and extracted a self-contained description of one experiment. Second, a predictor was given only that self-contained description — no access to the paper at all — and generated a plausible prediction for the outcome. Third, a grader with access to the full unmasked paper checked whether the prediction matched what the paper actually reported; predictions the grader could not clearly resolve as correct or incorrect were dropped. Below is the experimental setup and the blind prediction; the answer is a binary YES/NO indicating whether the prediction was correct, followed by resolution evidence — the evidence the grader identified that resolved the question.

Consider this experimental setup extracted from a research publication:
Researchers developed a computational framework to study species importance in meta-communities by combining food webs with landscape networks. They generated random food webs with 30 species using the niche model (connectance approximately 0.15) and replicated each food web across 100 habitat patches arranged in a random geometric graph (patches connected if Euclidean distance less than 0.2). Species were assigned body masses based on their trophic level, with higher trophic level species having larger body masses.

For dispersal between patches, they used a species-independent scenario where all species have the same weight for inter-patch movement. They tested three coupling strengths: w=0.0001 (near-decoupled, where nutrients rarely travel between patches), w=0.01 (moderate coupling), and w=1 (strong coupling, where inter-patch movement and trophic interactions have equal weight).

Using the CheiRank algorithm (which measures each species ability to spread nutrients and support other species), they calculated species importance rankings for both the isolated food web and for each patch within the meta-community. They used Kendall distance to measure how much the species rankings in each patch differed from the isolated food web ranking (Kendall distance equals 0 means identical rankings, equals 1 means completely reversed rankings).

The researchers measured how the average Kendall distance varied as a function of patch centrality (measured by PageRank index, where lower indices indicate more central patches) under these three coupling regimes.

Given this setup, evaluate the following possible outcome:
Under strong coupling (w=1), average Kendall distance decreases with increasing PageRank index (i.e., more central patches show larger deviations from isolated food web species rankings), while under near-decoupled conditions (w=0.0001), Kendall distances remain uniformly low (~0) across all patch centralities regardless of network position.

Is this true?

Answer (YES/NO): YES